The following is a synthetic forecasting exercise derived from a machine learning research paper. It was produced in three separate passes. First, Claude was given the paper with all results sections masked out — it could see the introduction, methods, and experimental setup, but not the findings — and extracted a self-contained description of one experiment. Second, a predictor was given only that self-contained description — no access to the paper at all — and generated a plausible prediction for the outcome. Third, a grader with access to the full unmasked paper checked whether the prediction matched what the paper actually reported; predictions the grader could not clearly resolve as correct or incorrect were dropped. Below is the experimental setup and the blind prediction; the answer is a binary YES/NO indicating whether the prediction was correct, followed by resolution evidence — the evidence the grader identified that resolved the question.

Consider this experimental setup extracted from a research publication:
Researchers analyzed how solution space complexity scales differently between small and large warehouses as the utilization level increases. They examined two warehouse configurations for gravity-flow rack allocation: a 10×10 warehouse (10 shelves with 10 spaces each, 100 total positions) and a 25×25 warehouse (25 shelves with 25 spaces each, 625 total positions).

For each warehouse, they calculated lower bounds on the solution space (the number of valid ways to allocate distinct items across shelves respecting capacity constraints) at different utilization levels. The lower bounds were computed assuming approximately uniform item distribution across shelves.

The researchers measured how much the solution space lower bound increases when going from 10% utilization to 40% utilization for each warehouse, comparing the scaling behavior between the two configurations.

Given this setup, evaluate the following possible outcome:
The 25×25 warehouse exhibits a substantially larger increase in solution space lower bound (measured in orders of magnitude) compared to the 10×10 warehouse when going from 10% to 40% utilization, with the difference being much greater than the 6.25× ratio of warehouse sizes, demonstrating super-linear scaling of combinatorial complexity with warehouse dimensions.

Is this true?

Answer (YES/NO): YES